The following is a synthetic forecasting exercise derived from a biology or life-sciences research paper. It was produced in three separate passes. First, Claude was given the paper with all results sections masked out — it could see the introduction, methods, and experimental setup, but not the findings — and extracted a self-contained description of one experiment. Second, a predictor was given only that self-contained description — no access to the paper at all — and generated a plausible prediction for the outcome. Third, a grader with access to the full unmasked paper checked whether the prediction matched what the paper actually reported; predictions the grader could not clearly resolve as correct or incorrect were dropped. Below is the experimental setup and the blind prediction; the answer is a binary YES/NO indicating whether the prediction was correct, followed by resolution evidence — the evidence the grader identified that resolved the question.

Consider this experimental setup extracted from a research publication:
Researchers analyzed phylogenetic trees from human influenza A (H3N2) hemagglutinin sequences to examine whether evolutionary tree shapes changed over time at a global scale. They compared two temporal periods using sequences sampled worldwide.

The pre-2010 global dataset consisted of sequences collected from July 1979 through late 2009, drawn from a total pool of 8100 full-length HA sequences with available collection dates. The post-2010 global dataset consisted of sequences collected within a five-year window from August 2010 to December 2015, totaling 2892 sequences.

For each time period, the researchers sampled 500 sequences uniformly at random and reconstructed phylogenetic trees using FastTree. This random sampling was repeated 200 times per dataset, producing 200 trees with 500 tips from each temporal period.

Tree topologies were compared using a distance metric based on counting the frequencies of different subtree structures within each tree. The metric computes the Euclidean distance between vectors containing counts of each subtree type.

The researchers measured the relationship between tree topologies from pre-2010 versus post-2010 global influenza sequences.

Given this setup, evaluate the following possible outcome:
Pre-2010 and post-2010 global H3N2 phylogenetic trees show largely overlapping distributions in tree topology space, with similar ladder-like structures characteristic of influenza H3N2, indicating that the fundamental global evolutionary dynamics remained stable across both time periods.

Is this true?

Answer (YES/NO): NO